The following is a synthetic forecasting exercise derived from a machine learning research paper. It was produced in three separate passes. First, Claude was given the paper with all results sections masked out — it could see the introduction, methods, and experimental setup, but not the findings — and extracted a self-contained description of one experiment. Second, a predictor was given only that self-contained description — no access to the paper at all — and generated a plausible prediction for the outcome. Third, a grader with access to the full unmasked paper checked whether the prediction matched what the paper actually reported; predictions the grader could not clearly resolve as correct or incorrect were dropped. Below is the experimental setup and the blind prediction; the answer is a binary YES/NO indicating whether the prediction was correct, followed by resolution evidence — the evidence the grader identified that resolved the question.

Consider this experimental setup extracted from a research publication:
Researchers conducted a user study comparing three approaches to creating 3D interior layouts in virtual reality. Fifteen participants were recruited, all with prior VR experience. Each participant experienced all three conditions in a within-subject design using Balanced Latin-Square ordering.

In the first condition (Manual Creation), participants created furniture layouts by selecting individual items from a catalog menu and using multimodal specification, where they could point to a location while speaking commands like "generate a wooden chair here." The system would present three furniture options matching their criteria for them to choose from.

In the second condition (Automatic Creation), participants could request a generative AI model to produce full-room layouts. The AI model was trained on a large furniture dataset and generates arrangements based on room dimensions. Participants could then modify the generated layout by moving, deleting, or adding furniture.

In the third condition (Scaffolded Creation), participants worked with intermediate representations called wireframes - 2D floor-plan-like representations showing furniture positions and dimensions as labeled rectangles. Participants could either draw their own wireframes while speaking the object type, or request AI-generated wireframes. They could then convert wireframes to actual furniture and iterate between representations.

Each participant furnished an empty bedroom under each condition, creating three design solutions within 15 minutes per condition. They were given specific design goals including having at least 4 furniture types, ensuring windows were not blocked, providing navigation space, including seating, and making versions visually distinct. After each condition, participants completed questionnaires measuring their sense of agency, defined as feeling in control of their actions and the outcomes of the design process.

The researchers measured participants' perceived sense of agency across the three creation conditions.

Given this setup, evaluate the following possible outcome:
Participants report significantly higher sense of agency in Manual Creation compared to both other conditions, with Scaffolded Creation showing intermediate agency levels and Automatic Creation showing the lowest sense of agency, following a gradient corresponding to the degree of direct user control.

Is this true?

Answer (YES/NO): YES